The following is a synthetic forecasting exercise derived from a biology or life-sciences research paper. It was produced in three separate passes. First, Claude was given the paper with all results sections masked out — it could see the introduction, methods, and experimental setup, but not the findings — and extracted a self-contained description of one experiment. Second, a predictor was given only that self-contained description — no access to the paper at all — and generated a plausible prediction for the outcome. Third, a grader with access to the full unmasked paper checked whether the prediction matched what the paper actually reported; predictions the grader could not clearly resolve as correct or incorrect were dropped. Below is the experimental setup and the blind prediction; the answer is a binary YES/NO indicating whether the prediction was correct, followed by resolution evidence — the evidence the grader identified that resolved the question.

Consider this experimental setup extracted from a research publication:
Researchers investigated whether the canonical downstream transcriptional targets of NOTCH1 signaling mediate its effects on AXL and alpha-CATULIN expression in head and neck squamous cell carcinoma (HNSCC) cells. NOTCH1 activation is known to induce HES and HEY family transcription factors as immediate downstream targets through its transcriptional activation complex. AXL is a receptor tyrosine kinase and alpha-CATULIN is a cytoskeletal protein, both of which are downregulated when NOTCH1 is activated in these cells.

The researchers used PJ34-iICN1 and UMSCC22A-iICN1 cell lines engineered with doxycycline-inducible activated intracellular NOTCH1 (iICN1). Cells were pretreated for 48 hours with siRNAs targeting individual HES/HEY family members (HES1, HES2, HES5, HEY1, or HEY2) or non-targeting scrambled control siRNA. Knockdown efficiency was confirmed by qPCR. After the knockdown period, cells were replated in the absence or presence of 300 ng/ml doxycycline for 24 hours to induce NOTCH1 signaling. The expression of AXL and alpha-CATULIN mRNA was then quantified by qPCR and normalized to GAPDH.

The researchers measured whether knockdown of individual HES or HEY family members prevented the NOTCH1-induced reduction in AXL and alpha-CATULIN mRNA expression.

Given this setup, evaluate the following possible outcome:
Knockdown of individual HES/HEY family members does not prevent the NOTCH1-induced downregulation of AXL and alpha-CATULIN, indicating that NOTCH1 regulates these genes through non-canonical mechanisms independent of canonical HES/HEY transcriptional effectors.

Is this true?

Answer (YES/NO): YES